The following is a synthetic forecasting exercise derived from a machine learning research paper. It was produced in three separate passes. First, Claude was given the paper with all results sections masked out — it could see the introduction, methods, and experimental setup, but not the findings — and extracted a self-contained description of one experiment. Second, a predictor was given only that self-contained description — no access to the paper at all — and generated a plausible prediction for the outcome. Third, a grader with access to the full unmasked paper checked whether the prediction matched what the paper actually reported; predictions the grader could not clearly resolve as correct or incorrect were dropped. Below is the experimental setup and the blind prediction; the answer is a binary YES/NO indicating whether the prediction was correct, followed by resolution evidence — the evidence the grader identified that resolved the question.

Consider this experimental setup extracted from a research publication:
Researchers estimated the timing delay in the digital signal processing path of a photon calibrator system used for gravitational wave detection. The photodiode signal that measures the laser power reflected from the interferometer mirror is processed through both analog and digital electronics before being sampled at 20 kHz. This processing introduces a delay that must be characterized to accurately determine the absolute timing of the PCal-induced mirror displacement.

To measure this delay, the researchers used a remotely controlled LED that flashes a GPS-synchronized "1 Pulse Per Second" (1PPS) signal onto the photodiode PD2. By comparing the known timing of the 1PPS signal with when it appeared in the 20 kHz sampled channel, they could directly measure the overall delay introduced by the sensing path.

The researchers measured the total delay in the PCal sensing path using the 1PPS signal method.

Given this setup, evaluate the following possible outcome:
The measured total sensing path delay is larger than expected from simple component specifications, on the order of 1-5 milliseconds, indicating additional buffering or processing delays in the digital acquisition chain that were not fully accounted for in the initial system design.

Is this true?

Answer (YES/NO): NO